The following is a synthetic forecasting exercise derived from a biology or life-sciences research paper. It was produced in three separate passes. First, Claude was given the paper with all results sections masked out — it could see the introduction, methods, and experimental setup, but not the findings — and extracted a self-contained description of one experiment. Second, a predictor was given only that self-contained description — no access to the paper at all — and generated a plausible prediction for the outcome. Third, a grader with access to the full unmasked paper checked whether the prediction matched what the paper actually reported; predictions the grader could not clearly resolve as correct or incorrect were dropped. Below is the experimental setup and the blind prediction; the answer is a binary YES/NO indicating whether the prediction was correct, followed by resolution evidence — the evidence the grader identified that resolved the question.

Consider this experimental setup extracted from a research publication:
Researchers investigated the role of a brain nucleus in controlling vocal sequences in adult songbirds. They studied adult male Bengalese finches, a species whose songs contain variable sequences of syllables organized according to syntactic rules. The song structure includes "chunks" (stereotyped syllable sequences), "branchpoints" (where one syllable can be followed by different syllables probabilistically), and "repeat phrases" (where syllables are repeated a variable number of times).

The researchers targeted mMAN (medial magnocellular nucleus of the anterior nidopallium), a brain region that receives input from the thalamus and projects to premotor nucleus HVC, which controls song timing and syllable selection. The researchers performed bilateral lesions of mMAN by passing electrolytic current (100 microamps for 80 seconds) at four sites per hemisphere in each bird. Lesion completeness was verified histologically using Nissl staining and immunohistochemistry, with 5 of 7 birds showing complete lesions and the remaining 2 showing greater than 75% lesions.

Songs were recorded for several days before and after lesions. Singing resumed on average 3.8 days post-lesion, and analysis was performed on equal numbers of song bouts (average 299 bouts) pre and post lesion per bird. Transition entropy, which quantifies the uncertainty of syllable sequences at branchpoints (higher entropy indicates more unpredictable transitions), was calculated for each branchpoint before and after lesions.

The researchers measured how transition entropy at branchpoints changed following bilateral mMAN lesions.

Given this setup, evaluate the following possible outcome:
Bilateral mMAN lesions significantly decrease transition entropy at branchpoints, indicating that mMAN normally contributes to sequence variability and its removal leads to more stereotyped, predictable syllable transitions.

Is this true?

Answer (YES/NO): NO